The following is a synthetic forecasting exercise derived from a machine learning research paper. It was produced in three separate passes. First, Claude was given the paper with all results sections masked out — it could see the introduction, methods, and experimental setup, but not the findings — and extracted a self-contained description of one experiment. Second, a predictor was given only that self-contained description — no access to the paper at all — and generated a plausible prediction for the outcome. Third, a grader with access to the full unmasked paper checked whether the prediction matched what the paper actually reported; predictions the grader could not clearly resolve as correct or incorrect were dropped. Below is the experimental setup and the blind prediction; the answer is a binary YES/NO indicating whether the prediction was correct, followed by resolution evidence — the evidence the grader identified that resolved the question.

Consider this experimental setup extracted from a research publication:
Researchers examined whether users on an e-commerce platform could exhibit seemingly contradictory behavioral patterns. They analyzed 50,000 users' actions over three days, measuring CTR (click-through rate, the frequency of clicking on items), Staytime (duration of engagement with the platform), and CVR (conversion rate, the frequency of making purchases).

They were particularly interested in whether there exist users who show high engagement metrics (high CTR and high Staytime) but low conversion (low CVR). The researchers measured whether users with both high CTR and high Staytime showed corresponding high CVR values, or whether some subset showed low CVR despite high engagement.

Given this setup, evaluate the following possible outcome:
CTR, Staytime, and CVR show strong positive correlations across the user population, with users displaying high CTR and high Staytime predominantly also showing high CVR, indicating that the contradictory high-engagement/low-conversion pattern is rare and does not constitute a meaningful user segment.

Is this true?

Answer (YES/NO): NO